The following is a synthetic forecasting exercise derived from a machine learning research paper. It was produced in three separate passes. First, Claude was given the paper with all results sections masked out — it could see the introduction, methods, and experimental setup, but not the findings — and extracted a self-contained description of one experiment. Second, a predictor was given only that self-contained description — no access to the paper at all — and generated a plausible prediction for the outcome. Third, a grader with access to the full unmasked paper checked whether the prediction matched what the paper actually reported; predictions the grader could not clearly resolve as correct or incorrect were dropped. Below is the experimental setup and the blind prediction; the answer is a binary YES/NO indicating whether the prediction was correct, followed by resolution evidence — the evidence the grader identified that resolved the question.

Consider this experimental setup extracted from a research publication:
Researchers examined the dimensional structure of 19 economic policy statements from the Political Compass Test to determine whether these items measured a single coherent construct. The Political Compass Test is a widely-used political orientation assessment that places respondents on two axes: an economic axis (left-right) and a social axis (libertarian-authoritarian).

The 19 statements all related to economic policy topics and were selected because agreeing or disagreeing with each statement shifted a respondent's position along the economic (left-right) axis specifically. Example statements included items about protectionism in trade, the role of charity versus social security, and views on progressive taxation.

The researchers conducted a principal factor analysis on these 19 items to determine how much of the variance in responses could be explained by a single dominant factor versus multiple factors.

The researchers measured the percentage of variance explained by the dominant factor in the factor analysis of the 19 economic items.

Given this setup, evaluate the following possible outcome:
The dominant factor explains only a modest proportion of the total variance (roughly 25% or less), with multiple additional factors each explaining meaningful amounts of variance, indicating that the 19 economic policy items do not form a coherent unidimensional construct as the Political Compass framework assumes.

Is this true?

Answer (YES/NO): NO